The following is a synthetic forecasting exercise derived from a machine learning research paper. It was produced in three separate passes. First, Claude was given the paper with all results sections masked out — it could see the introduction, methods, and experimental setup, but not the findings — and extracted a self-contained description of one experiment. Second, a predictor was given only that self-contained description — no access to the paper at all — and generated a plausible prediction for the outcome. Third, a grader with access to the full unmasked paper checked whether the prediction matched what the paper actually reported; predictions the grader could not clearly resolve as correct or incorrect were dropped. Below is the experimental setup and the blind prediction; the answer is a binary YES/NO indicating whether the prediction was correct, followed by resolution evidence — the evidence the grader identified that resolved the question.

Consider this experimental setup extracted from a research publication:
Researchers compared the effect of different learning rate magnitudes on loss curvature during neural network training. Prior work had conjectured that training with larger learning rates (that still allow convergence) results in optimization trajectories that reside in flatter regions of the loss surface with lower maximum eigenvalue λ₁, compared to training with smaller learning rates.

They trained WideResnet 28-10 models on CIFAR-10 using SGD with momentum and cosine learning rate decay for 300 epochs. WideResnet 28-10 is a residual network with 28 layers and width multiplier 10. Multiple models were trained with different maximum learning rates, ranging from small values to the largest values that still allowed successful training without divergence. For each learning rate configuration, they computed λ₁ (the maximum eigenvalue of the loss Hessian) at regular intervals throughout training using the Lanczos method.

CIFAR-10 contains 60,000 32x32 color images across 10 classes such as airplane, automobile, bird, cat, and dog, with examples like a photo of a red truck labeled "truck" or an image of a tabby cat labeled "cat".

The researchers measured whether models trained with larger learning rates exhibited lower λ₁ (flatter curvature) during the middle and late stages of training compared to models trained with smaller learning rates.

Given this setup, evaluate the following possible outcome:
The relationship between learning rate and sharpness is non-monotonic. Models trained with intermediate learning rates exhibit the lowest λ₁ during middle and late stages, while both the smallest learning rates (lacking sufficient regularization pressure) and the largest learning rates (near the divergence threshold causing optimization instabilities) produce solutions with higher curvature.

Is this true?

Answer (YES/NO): NO